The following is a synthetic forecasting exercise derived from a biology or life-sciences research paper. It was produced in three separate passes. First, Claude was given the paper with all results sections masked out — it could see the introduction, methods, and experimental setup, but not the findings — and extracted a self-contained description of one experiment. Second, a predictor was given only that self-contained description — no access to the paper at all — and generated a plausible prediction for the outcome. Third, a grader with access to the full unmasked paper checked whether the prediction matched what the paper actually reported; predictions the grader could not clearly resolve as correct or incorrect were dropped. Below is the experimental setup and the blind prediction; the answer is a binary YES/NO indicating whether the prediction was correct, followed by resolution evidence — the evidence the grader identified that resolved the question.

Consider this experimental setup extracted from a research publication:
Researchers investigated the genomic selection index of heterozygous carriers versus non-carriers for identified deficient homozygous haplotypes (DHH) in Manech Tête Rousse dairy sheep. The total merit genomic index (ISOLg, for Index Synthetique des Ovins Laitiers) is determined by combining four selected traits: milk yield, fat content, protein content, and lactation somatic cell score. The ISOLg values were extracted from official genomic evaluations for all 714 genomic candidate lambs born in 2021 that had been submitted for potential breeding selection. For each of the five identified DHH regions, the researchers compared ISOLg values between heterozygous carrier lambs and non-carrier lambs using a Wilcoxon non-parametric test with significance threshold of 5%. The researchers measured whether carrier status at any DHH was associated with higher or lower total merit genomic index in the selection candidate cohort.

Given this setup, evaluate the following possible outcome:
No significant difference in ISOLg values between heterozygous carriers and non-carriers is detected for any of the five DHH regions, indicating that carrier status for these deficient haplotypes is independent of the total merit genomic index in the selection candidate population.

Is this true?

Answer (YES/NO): YES